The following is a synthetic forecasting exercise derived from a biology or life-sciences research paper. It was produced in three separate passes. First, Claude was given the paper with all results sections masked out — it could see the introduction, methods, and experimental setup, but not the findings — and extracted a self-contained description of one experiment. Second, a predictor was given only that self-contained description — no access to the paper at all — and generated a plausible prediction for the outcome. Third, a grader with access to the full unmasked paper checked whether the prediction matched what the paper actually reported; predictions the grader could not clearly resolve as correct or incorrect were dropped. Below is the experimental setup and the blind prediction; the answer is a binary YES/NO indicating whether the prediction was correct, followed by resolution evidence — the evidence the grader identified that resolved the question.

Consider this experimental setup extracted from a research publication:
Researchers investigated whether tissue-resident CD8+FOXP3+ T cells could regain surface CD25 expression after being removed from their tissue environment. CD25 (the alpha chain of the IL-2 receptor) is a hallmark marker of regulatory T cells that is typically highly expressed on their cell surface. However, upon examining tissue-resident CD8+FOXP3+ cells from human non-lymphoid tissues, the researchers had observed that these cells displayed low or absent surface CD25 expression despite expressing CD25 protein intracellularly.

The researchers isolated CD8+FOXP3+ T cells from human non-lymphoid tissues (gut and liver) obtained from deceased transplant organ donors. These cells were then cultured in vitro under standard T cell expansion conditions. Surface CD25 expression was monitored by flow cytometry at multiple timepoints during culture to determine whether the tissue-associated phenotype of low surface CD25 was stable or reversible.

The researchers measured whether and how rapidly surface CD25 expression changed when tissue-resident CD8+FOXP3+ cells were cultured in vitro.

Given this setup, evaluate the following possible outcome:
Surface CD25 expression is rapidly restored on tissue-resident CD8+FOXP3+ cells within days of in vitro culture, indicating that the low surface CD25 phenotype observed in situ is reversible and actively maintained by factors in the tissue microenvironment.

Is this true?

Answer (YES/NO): YES